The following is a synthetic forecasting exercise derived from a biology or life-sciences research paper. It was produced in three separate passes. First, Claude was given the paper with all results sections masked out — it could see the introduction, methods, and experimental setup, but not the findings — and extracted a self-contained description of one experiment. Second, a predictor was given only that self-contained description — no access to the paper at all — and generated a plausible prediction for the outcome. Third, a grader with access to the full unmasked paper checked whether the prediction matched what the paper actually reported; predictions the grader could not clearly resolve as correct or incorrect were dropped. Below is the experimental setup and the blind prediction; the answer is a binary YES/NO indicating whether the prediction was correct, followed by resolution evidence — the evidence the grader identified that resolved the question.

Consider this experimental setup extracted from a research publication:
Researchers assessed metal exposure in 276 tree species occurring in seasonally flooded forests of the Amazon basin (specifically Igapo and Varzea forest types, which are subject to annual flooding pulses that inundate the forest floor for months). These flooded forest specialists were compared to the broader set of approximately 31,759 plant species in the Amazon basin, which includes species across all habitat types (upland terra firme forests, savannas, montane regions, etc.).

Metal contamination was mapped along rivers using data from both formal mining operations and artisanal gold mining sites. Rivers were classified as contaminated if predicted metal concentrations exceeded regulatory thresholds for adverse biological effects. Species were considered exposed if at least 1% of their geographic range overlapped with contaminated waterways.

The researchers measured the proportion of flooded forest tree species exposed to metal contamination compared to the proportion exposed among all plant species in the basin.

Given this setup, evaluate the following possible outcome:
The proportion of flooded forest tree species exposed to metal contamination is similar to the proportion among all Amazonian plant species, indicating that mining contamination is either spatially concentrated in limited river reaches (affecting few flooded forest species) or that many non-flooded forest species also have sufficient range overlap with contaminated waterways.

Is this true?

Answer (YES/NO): NO